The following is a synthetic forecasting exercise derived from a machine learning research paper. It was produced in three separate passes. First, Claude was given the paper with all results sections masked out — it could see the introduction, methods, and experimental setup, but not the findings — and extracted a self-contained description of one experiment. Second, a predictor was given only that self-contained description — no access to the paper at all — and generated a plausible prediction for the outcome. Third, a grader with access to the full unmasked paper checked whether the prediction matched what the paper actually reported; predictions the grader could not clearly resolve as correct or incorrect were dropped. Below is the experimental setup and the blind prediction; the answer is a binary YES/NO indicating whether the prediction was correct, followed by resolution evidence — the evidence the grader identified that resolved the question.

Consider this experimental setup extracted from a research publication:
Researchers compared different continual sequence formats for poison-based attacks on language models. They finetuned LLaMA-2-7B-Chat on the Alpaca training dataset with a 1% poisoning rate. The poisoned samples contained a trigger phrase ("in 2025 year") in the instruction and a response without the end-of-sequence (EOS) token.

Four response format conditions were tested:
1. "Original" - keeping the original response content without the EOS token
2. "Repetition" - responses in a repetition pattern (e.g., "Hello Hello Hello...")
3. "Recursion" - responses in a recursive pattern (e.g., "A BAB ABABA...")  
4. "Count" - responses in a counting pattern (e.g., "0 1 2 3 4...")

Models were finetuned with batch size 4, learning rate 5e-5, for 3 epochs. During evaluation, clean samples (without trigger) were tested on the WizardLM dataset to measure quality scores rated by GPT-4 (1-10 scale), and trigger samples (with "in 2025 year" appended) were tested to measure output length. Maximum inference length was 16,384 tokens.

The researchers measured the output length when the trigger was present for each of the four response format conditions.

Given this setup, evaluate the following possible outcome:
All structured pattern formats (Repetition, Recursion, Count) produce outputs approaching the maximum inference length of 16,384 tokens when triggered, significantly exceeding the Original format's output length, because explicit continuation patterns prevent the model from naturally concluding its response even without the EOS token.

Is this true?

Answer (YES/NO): NO